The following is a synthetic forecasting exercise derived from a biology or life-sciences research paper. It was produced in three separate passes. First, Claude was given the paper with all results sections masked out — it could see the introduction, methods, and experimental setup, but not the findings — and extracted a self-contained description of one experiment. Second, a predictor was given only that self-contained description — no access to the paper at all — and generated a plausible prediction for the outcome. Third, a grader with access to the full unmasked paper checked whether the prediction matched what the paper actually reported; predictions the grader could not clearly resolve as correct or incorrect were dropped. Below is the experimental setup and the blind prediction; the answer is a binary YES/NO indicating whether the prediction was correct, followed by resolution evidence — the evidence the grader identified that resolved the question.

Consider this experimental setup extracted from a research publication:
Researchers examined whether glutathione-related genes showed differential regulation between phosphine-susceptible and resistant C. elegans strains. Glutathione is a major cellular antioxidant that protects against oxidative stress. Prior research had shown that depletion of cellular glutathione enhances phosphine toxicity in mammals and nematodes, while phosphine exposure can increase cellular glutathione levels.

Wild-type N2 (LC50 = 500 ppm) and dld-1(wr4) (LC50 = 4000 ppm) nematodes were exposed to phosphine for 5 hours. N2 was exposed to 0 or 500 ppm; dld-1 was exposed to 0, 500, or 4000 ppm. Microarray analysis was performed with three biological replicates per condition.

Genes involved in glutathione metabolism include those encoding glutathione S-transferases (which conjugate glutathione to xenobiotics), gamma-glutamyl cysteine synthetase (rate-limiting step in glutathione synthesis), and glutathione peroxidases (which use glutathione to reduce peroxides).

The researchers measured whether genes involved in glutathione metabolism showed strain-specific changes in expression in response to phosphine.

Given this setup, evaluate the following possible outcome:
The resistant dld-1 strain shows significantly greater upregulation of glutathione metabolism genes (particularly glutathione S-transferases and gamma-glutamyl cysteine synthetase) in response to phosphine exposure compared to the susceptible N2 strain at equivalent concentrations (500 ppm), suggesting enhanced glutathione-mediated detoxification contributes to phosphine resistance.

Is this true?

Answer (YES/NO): NO